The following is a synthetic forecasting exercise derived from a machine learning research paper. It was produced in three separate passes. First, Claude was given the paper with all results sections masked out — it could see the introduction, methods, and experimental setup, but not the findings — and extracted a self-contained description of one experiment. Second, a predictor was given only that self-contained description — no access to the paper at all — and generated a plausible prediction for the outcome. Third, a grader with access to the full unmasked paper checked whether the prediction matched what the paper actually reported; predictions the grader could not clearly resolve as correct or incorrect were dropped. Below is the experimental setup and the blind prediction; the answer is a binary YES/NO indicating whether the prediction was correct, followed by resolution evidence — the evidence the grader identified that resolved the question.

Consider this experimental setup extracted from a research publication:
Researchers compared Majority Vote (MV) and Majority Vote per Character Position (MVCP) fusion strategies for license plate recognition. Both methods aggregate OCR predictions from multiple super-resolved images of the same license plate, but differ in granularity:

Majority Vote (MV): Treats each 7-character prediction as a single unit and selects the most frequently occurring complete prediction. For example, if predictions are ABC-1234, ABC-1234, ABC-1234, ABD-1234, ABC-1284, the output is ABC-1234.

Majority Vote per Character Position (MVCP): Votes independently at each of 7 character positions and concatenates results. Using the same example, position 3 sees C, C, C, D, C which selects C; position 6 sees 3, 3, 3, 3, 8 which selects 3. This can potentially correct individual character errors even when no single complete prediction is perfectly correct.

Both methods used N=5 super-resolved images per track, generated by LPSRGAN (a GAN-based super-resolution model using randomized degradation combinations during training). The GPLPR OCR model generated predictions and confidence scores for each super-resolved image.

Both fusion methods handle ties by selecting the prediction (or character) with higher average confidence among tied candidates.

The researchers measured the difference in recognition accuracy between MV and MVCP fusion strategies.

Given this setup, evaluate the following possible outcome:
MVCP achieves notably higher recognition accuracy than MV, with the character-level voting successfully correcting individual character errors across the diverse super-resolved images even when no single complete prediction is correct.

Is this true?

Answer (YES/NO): NO